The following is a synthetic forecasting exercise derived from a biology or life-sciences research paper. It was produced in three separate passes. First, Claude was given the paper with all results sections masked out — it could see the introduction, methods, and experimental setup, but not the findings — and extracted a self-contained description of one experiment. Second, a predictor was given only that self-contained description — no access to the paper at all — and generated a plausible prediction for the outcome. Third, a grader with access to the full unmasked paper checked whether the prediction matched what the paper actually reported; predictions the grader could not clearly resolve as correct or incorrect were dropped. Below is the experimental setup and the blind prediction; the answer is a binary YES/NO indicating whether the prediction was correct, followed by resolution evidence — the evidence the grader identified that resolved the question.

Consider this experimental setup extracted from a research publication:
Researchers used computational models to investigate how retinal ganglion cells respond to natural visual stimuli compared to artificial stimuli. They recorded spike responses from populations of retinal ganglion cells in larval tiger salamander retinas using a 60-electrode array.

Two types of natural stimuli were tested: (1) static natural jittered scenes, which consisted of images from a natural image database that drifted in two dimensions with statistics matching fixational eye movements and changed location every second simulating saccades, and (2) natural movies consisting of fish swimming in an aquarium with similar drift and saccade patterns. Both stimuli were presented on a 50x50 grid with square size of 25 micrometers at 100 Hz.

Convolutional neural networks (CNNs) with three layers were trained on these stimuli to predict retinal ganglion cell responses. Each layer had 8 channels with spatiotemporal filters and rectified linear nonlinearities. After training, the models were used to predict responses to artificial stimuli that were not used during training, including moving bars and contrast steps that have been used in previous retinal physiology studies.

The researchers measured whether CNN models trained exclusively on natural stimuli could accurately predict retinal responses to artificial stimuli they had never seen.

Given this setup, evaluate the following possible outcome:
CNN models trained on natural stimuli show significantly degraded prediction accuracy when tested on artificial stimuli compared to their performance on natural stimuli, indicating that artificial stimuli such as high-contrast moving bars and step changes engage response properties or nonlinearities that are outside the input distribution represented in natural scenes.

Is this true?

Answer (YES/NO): NO